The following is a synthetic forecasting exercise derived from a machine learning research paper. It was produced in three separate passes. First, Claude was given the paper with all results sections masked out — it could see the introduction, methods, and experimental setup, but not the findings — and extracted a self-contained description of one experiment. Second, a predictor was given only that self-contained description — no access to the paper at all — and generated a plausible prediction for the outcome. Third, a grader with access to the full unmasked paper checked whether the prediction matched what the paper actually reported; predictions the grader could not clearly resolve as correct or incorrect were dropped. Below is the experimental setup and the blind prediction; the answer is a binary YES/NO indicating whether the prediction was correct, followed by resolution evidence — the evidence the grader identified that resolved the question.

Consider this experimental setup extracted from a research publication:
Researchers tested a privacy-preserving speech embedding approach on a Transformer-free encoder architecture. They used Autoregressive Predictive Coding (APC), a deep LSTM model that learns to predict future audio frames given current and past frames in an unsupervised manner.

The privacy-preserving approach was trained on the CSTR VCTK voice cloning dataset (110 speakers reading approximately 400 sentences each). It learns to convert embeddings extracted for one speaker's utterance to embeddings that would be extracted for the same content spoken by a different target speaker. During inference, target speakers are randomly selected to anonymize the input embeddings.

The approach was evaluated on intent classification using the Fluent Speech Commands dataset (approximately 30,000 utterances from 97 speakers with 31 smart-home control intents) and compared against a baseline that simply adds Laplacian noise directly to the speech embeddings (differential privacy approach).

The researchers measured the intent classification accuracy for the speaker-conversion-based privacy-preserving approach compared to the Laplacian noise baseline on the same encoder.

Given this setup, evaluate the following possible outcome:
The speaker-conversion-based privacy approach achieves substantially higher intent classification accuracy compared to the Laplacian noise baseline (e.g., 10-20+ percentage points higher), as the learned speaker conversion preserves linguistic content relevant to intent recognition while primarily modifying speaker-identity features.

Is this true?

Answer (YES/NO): NO